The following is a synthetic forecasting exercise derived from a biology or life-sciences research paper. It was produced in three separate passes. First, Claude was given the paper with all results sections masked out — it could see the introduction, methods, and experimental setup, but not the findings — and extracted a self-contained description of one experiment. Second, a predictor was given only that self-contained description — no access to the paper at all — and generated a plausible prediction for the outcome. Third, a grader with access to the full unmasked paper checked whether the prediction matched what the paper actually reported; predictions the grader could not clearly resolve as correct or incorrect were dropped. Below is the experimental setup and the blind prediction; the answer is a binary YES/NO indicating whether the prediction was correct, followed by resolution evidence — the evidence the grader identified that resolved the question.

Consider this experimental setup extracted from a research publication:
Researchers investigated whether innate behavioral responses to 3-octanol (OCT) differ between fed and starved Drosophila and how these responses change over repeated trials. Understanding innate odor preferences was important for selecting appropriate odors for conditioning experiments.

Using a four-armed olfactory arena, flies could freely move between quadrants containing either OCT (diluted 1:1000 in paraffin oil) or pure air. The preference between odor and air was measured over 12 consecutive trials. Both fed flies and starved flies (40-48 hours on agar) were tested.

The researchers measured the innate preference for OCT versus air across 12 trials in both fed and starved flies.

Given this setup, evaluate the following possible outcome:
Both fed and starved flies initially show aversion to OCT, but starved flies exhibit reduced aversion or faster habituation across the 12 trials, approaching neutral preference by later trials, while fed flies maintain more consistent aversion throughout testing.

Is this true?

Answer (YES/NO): NO